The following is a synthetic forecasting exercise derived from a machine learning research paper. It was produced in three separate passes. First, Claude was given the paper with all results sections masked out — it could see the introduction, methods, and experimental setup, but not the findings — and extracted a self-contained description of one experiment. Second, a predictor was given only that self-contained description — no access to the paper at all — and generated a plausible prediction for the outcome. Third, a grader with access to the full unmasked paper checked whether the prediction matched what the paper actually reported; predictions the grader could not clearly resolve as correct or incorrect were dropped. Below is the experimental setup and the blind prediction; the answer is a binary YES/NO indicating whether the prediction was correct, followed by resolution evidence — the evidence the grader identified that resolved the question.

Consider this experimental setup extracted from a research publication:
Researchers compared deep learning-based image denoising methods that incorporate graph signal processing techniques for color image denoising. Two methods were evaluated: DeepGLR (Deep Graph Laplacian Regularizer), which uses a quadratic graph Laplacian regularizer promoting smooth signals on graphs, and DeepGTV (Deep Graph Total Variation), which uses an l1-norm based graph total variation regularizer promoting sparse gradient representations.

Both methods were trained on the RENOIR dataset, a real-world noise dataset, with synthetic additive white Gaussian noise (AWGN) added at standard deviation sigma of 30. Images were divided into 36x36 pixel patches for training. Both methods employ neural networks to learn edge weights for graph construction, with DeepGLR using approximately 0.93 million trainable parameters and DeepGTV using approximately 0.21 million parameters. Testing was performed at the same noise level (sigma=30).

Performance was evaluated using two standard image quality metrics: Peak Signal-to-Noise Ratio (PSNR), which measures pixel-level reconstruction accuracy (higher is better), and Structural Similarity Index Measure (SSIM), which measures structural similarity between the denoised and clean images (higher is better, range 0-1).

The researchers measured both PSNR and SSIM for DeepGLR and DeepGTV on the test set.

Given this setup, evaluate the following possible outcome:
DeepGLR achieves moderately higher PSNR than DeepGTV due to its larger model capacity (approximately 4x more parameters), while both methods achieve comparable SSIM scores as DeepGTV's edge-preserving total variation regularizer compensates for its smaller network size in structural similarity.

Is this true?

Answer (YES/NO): NO